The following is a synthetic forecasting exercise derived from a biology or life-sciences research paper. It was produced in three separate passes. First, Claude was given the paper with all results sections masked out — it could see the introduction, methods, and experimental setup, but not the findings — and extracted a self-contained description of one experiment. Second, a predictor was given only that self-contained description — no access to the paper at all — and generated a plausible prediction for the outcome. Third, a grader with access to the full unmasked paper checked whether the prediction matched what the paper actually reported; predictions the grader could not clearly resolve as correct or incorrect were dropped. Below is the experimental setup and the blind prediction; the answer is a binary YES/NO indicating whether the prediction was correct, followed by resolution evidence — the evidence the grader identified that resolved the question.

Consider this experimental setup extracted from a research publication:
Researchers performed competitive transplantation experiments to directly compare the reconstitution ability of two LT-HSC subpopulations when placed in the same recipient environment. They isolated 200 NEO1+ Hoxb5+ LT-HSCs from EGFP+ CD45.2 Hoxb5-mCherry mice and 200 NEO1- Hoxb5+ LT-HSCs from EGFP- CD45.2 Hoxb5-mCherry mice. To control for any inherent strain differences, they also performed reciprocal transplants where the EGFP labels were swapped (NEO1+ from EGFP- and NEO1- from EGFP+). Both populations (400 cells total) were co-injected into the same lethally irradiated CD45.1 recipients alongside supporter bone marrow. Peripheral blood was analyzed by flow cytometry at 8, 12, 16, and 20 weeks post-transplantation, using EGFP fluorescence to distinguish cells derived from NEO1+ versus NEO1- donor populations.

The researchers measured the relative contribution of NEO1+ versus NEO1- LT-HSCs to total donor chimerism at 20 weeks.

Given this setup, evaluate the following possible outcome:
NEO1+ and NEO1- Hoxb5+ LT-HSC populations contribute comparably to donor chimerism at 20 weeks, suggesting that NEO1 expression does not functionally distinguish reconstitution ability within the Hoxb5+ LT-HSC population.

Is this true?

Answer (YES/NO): NO